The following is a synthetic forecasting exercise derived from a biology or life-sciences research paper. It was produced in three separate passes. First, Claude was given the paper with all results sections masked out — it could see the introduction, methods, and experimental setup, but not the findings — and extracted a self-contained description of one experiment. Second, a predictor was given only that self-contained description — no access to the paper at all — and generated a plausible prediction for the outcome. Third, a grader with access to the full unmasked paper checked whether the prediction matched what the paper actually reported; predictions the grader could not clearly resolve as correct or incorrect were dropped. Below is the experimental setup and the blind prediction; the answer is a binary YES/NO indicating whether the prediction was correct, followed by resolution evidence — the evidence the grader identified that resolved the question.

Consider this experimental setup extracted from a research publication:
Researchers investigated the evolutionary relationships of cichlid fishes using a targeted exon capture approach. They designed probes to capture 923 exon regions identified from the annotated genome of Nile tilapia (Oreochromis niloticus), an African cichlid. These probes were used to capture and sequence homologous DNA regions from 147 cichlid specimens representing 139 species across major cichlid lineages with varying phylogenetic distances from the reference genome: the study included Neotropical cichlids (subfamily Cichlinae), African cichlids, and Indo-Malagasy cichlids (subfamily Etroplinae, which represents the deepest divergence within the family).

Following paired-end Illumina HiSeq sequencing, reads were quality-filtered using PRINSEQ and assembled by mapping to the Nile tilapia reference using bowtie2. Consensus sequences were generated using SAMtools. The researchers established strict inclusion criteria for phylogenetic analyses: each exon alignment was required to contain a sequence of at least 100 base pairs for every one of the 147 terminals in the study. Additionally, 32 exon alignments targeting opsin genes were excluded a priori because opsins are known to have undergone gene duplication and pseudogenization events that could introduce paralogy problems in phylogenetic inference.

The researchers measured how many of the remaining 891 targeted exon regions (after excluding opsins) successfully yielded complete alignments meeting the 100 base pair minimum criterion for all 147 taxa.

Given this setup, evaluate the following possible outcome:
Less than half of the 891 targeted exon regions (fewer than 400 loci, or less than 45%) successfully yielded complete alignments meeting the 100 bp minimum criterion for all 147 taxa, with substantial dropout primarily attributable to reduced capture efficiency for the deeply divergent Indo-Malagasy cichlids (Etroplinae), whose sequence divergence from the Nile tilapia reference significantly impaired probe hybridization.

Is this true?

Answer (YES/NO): NO